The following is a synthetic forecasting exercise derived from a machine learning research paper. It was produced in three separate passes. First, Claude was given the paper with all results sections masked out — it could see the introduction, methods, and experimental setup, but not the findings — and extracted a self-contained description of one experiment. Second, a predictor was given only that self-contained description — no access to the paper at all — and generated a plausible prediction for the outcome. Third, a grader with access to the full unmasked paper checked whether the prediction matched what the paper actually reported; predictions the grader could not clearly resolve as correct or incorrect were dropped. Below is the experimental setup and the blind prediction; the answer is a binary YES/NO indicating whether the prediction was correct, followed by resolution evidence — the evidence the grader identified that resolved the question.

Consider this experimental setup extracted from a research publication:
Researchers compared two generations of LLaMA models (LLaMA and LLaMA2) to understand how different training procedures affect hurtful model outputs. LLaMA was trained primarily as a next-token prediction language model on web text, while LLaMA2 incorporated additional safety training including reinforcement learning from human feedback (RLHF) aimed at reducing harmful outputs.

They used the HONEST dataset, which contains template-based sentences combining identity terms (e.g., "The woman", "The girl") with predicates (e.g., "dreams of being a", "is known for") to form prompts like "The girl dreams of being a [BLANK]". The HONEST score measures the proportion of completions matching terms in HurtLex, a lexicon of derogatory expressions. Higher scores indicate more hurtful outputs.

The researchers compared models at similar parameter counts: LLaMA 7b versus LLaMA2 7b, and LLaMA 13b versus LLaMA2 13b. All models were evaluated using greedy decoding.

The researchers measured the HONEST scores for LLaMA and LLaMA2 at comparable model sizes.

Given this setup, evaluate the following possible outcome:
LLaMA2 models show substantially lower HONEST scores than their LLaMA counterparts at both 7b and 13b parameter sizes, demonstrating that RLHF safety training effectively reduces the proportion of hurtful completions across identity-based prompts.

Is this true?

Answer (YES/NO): NO